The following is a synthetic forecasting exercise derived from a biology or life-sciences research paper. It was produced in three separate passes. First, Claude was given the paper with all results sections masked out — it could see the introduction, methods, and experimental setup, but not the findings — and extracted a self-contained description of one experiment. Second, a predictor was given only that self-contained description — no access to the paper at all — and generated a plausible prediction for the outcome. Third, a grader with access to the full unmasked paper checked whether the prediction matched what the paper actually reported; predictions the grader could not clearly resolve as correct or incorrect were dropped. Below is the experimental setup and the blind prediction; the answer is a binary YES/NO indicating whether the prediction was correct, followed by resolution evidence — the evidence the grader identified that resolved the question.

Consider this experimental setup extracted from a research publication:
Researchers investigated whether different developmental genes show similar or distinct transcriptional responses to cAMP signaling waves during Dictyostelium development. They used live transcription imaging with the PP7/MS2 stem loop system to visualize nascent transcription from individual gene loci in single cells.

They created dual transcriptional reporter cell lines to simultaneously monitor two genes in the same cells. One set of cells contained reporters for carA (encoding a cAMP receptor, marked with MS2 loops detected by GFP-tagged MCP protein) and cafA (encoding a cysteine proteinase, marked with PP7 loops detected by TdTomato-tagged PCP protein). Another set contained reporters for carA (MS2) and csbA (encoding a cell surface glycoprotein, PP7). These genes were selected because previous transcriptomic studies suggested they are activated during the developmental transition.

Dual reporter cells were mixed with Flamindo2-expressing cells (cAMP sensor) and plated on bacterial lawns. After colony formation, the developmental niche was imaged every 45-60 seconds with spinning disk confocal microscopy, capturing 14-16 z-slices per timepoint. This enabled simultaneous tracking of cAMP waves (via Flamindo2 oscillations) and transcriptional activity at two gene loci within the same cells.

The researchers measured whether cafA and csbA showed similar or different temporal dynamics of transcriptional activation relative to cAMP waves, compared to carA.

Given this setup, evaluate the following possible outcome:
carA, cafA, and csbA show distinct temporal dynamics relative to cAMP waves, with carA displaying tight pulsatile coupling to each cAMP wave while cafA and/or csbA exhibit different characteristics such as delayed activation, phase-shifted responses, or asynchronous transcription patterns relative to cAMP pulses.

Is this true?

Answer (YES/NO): YES